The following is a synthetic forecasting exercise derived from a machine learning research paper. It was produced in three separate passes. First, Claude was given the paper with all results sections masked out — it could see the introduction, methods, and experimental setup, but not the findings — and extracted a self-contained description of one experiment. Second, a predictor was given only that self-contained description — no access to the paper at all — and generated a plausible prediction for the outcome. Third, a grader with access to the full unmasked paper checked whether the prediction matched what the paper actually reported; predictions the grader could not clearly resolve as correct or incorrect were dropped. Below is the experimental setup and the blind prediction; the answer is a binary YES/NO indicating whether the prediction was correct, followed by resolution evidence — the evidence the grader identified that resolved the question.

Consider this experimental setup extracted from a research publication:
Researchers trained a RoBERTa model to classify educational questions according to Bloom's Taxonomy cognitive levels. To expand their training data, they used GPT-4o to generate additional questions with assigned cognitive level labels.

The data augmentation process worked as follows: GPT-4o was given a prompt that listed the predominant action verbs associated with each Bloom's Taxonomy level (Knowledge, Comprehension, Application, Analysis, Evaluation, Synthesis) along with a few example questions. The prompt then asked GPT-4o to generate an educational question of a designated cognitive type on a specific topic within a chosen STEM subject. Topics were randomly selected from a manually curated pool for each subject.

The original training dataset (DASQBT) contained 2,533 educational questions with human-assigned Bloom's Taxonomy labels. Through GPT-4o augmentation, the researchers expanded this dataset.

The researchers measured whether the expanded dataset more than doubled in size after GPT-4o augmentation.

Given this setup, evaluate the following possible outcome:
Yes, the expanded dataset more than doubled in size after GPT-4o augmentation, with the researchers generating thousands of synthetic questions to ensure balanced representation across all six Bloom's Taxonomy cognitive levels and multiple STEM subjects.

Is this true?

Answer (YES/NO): NO